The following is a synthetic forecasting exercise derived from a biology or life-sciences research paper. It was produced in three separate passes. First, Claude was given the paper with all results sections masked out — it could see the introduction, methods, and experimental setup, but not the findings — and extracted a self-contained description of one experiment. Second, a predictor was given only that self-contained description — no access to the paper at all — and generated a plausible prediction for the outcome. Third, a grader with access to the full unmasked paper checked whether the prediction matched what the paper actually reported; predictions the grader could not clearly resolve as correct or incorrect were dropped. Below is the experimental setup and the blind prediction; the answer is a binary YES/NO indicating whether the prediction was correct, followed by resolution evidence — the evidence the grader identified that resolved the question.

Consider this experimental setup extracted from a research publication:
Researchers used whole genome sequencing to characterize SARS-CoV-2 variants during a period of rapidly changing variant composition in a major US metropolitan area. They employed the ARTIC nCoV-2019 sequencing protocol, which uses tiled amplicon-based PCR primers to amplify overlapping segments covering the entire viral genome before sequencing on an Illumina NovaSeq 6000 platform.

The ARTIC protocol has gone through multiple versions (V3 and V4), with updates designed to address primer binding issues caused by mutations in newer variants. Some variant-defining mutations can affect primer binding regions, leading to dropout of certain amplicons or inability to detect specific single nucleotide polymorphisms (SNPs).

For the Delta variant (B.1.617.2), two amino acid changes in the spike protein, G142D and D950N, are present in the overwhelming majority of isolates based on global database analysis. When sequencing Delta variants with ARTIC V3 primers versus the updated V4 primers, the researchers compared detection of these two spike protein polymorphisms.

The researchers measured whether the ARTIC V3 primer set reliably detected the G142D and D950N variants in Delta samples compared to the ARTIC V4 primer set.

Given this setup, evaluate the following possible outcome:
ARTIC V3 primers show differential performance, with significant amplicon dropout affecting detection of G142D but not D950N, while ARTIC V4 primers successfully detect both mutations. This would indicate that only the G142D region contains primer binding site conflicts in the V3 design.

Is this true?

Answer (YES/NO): NO